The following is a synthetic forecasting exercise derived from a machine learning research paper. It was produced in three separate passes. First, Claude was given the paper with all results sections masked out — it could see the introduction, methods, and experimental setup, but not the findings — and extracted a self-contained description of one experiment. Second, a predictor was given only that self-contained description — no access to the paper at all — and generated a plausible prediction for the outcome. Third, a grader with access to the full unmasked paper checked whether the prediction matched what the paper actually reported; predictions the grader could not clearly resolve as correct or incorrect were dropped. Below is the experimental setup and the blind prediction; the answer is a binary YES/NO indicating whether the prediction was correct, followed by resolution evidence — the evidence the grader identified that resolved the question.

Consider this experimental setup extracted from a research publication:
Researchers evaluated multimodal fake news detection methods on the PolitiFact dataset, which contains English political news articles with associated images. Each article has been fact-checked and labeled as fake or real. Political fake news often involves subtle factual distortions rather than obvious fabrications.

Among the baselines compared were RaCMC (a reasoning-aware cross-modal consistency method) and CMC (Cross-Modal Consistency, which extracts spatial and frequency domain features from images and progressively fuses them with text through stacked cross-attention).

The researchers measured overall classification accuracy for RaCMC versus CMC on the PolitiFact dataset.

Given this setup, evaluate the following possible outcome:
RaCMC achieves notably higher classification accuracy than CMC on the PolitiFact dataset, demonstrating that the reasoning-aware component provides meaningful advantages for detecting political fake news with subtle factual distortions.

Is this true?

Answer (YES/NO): NO